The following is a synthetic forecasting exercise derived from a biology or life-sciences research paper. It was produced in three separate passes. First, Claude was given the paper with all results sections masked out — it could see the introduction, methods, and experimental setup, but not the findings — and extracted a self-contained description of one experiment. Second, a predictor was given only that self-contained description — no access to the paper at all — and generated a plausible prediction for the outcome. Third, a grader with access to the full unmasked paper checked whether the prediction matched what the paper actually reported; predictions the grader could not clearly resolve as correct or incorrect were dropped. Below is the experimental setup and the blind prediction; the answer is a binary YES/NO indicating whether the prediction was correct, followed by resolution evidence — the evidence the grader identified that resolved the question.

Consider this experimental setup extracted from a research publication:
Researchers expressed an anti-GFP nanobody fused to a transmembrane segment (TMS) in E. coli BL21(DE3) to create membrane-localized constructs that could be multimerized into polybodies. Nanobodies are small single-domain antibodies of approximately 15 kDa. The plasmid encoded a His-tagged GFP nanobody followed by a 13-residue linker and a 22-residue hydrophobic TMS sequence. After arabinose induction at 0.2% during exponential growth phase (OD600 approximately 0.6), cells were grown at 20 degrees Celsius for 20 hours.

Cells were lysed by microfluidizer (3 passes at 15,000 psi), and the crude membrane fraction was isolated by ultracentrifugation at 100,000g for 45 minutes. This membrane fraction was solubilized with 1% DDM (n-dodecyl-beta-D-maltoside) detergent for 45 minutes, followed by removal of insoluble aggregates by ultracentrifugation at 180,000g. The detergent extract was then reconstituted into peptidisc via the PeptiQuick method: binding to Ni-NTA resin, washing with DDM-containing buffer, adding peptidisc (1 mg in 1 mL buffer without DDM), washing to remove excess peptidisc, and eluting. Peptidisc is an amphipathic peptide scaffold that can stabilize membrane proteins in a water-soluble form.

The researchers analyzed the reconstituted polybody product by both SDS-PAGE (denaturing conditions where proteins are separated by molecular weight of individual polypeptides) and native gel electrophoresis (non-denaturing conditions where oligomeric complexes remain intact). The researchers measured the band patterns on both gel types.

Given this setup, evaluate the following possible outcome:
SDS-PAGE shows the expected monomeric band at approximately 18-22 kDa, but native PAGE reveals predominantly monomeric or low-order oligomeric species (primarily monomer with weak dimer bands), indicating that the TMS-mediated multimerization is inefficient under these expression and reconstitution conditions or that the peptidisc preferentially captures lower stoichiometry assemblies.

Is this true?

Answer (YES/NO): NO